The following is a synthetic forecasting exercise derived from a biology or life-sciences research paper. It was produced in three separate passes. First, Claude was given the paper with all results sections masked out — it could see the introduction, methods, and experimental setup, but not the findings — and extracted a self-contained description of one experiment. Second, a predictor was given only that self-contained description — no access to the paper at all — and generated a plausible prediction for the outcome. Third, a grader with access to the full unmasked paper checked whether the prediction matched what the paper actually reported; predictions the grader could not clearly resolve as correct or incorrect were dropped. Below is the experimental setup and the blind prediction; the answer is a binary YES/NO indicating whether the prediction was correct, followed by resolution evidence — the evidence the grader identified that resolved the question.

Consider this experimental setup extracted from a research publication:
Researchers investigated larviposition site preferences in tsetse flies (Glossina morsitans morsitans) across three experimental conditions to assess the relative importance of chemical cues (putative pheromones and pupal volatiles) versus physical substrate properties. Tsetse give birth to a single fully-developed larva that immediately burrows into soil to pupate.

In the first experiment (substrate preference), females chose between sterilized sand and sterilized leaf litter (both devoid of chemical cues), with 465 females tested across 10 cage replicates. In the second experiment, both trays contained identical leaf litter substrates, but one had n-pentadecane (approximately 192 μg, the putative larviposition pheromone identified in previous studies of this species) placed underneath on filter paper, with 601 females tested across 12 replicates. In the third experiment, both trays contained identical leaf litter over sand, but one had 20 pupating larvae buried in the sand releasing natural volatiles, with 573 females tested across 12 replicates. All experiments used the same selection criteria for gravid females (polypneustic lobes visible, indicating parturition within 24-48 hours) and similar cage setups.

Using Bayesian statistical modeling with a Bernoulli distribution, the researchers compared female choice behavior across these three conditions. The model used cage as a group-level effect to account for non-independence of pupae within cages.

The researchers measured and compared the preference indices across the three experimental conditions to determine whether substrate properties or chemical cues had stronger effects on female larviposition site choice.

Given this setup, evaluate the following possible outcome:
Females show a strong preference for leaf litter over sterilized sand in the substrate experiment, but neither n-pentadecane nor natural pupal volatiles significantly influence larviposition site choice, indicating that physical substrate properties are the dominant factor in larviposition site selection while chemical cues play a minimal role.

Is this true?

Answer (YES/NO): YES